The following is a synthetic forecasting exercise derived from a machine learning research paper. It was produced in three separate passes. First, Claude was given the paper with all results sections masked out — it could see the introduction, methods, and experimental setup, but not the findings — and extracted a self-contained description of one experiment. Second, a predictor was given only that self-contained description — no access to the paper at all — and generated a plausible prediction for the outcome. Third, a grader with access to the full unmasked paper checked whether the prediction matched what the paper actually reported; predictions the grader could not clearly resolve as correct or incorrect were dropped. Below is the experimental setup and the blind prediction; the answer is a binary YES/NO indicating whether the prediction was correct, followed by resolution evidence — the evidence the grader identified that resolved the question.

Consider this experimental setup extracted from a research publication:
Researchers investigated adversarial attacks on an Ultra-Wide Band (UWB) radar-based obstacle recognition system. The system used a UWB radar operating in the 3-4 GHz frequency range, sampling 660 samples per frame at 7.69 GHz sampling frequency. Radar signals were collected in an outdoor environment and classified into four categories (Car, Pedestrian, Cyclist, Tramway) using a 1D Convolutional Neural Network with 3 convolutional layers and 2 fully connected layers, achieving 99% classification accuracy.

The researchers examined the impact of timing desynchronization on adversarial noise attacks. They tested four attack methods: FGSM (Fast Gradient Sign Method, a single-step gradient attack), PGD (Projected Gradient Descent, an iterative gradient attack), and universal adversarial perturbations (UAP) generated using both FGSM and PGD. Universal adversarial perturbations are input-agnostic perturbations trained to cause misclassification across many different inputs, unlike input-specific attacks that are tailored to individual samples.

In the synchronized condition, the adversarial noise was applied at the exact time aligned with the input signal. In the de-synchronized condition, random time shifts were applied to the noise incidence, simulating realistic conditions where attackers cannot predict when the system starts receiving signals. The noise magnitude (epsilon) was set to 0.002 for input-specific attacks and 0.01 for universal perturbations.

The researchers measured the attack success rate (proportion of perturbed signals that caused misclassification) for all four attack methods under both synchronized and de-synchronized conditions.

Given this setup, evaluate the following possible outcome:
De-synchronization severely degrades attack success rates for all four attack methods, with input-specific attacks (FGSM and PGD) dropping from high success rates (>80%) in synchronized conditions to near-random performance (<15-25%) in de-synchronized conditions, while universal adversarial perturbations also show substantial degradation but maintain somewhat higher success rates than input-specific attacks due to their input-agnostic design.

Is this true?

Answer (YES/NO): YES